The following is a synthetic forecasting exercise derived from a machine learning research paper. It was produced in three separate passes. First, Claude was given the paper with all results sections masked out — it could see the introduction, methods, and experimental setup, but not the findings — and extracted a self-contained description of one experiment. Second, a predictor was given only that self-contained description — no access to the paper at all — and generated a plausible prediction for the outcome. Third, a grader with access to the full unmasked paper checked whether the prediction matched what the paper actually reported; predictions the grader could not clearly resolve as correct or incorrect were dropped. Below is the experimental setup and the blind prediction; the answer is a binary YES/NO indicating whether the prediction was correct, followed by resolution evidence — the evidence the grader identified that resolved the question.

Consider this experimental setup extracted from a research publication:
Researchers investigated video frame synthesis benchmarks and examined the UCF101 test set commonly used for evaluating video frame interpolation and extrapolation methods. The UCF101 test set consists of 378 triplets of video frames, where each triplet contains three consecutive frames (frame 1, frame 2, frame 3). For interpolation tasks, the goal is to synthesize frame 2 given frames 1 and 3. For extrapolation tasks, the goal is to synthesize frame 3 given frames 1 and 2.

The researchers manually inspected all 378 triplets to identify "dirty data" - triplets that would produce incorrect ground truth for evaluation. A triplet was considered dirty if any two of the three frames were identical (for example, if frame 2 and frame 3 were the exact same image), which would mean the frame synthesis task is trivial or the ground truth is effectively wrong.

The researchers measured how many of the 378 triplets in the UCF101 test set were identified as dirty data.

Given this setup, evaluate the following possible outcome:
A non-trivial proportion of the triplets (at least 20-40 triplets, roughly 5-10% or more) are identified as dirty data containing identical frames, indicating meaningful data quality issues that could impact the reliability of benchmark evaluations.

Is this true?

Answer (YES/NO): YES